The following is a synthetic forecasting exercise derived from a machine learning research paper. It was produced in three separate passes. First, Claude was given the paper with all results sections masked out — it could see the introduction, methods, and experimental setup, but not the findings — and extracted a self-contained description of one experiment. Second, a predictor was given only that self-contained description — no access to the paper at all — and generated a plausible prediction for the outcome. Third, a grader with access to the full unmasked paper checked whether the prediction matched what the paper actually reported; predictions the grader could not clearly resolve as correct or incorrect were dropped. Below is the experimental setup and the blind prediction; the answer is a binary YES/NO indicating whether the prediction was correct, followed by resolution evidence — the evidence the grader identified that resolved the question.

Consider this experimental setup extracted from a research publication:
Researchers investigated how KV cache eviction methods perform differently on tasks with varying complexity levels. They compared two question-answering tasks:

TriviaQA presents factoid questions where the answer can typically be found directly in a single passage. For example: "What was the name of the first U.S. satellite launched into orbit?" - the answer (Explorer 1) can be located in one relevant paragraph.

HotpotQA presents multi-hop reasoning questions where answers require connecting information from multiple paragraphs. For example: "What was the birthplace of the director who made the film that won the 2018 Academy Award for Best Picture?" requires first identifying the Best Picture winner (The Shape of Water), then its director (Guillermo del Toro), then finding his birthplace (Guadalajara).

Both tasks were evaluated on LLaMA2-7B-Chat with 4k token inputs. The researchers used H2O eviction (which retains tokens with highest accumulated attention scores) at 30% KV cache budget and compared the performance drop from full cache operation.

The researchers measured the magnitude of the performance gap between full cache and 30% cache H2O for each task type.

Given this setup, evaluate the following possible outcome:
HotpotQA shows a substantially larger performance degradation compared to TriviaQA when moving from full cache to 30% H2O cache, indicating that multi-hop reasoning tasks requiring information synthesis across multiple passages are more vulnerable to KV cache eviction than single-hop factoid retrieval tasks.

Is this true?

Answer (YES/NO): NO